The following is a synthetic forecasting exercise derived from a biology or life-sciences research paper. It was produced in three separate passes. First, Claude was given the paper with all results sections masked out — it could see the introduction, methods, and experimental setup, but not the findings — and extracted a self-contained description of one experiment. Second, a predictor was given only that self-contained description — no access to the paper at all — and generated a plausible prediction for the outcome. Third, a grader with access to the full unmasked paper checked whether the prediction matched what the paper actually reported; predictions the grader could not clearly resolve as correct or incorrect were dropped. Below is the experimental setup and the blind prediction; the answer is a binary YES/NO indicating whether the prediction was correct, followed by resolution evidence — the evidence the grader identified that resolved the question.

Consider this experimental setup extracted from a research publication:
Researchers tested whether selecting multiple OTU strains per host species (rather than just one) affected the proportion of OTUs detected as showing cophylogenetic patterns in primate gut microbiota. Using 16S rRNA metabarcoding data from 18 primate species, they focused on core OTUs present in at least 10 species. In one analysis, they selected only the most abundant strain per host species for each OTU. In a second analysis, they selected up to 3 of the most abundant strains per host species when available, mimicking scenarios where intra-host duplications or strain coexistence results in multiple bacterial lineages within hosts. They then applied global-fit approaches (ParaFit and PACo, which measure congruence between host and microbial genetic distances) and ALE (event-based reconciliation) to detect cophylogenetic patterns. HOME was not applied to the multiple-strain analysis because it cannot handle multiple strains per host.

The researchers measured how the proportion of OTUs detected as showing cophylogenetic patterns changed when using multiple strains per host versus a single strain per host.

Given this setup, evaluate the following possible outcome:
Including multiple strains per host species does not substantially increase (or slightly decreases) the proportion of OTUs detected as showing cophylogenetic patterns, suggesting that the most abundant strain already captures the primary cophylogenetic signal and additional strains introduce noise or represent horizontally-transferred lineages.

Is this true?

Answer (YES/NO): NO